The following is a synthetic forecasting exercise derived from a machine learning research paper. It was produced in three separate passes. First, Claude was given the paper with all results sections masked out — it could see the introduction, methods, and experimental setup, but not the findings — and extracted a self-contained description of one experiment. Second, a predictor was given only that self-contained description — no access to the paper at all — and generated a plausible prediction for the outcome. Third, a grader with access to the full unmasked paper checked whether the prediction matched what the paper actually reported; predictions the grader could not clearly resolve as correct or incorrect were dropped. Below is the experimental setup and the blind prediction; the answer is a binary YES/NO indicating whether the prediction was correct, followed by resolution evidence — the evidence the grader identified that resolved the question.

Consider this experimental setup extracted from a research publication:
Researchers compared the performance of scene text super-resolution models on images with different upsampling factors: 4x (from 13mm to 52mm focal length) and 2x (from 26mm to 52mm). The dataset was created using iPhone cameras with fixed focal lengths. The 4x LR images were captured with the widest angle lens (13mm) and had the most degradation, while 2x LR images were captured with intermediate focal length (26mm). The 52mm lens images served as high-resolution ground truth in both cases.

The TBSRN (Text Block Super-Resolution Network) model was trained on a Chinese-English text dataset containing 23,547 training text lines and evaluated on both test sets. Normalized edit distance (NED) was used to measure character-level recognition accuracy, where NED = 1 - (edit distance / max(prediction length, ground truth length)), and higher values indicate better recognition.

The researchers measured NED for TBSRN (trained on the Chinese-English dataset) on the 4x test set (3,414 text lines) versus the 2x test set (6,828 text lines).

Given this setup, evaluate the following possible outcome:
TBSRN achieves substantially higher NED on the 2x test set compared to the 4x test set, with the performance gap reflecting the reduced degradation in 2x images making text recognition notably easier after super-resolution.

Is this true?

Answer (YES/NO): YES